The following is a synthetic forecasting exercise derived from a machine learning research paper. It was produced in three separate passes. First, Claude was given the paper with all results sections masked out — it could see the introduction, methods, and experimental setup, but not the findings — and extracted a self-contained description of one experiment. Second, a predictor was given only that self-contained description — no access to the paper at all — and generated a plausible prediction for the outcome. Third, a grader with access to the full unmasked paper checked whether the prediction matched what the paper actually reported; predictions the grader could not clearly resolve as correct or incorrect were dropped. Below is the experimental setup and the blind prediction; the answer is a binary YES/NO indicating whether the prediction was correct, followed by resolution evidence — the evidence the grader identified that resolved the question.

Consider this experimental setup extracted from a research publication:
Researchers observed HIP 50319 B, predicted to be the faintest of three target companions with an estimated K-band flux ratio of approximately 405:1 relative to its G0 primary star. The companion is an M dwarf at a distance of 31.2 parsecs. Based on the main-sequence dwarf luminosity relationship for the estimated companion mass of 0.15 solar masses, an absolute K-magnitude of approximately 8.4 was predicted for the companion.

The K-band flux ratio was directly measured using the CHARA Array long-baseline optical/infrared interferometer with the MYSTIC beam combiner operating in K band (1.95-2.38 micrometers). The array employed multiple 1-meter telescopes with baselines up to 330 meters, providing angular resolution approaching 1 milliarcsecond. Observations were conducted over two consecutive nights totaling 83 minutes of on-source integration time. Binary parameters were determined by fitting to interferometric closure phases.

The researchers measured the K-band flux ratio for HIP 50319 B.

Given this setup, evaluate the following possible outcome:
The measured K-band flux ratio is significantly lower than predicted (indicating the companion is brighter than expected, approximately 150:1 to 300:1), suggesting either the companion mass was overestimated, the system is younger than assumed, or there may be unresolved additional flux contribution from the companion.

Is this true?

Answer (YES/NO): NO